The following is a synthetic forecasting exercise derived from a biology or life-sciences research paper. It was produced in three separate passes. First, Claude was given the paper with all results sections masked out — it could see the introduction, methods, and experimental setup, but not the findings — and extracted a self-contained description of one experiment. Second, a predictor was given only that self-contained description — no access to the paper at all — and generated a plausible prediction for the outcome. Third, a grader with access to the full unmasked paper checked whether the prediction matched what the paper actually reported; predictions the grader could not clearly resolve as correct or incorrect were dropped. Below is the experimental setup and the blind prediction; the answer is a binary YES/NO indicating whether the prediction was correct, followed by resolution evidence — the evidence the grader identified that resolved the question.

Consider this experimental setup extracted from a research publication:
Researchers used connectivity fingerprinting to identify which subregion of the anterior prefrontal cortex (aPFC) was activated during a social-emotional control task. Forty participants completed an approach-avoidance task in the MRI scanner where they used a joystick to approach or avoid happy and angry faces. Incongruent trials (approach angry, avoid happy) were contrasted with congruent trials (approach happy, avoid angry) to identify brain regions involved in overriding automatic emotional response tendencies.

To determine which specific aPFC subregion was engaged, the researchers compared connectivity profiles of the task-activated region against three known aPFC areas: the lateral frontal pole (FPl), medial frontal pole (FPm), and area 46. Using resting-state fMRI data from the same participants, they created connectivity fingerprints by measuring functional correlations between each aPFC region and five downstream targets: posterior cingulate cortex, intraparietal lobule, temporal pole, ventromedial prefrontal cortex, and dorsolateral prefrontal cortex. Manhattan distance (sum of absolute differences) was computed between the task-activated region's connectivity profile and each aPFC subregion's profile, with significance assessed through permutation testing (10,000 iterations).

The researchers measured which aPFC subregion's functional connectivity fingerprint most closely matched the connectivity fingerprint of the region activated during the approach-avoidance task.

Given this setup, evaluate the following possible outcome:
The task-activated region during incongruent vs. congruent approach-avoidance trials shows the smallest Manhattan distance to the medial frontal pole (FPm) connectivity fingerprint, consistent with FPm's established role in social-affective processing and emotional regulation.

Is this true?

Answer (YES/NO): NO